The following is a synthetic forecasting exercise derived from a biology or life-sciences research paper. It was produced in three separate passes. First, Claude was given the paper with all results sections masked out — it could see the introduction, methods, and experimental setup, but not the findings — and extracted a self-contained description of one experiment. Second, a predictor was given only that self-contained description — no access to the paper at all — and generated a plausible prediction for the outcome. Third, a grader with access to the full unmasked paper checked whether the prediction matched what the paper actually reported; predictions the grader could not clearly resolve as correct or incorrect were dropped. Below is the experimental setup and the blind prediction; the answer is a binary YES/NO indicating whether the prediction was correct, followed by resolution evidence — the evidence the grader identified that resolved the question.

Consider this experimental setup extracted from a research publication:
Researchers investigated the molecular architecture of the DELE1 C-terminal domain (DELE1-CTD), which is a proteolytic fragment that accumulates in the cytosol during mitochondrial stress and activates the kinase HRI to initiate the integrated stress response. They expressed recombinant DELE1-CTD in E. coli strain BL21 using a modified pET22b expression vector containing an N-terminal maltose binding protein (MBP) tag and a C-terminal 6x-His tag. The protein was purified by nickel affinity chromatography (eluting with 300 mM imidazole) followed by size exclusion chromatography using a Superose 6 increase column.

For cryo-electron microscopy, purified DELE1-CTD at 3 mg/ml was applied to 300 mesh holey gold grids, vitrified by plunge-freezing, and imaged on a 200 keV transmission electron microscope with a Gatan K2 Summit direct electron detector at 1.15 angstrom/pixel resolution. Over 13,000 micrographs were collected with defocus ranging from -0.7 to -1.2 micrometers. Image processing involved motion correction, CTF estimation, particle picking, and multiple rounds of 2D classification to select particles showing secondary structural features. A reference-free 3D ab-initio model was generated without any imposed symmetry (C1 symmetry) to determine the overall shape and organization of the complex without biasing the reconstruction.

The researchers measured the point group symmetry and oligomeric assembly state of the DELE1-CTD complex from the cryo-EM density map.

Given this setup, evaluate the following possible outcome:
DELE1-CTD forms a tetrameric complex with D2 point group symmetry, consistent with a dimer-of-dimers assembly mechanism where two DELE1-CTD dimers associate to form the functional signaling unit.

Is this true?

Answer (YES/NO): NO